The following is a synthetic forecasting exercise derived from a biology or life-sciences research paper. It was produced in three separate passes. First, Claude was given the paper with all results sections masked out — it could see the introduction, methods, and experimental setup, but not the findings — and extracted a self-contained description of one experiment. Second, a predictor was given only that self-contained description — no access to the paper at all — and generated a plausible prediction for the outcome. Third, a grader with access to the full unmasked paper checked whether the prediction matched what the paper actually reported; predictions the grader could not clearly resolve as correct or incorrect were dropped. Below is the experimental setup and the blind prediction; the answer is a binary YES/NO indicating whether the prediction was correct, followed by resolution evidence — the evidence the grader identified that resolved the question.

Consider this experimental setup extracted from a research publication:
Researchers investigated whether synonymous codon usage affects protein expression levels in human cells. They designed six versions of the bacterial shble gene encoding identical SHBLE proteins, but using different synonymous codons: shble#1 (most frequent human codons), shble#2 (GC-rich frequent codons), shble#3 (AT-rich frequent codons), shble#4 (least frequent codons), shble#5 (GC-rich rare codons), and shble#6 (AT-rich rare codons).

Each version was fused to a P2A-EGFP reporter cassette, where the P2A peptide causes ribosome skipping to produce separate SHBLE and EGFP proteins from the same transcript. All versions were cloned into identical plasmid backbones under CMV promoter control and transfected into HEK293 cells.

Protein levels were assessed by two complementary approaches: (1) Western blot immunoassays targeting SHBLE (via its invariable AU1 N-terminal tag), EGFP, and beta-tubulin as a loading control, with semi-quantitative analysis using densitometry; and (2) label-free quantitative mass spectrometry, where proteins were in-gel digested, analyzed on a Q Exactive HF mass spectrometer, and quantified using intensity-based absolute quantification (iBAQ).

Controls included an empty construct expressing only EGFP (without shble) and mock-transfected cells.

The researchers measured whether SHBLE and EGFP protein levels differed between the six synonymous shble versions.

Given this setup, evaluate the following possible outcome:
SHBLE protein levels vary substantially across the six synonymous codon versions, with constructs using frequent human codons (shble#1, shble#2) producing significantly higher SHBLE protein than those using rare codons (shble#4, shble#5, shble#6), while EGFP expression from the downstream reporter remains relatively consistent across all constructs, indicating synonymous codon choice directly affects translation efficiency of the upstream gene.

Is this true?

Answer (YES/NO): NO